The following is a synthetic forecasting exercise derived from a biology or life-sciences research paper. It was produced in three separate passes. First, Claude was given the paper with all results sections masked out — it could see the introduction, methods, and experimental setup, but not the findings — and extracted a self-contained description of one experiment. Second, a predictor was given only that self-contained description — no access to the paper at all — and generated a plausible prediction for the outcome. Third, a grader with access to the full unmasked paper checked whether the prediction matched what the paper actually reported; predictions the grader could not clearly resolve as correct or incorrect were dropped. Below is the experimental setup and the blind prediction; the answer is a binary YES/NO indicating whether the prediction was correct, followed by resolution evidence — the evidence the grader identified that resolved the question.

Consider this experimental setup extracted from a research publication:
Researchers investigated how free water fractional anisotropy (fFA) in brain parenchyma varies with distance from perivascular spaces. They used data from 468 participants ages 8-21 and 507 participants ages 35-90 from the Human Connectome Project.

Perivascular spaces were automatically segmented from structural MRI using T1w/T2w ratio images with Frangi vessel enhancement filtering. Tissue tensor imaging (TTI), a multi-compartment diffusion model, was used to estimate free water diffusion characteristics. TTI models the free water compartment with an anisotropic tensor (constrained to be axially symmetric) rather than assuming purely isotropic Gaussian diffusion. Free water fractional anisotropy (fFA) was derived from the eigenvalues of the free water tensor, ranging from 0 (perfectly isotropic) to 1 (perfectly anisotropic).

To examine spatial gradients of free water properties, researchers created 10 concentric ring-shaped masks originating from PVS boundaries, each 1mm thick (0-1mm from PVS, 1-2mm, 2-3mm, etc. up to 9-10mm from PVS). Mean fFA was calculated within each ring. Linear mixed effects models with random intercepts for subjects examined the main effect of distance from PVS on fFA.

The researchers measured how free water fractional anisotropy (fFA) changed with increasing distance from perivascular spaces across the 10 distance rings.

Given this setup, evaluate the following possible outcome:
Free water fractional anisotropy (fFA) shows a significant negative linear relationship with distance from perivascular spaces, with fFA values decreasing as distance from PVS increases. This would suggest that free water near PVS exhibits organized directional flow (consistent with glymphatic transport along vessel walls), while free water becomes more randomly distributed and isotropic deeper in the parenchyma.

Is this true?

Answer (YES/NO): YES